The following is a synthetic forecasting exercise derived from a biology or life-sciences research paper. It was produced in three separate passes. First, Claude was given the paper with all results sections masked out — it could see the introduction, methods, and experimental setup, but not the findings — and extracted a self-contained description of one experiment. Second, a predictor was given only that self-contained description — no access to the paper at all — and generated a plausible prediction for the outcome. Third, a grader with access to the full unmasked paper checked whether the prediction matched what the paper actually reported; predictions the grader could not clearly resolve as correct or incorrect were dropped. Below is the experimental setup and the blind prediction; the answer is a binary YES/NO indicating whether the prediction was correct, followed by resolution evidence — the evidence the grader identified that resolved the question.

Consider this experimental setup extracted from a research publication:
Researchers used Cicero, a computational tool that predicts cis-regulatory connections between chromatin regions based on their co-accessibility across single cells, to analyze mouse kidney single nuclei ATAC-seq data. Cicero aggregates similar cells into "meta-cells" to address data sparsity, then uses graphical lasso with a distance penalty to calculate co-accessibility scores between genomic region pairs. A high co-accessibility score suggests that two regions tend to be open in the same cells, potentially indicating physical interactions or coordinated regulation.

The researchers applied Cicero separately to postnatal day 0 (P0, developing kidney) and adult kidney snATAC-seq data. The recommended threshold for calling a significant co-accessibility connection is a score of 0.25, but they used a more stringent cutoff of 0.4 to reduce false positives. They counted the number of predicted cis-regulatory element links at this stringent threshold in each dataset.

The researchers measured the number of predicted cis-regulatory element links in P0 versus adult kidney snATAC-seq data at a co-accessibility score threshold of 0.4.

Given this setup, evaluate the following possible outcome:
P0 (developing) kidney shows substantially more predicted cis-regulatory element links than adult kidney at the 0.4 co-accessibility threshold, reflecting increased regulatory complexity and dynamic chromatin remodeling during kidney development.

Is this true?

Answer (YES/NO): YES